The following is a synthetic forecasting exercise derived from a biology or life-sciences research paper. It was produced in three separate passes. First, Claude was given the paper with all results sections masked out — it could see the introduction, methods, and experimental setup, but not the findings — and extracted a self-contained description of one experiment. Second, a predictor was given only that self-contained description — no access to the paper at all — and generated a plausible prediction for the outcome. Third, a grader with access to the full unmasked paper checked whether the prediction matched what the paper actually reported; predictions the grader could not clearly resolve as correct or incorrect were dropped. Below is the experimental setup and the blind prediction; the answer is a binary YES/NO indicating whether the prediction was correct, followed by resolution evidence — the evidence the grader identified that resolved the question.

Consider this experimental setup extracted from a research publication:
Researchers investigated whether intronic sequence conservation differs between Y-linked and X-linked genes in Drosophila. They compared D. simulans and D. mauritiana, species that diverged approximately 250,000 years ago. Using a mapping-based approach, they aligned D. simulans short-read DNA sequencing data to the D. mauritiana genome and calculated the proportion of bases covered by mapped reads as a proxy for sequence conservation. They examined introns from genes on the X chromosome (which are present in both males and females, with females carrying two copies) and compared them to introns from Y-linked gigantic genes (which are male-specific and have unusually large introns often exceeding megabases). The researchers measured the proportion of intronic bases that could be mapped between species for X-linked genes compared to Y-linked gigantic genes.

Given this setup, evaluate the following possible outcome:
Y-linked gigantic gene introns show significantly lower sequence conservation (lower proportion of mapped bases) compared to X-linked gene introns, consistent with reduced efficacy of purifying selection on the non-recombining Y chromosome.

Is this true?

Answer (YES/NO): YES